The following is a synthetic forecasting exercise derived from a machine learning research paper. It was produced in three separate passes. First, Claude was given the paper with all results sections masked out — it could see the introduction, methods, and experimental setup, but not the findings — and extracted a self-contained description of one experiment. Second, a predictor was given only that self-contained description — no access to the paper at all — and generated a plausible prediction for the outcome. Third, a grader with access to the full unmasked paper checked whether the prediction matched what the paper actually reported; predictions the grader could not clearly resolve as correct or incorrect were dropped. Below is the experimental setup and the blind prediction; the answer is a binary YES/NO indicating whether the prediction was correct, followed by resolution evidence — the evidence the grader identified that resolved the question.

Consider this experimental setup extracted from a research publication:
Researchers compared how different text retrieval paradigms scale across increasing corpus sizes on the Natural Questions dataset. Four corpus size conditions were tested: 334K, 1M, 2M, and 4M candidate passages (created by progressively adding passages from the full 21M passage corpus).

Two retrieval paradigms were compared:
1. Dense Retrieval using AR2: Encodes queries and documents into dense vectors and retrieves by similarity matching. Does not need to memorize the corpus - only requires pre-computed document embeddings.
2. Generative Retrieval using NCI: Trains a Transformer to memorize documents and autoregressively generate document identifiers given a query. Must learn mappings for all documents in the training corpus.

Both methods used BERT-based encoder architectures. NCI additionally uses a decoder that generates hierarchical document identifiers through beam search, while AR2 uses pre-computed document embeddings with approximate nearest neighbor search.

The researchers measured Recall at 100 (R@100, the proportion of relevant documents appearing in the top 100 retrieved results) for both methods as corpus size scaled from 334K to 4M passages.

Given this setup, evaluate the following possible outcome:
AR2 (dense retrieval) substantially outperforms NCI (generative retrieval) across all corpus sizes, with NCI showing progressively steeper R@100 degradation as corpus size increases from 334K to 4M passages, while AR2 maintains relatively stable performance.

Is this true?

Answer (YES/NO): NO